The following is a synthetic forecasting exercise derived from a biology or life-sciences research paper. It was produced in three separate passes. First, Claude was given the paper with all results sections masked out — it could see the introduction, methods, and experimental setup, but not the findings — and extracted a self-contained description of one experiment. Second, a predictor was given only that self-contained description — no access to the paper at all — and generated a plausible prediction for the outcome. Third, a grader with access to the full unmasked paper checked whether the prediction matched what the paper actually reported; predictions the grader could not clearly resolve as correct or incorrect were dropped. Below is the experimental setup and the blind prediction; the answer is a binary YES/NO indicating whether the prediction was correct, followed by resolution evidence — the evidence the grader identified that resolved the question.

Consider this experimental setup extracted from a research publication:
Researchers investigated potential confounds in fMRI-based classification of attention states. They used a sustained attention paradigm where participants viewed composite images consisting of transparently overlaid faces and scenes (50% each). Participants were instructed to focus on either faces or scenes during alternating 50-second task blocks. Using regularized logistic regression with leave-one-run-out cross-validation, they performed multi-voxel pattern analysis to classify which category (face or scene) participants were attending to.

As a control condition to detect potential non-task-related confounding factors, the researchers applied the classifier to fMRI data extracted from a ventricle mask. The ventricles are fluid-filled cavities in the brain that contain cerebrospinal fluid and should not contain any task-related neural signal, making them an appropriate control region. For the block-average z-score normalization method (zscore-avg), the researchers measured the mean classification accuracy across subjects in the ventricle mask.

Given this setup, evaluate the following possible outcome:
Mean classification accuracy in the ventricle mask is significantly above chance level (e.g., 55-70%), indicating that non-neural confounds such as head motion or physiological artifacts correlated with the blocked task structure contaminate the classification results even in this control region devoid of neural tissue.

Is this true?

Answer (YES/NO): YES